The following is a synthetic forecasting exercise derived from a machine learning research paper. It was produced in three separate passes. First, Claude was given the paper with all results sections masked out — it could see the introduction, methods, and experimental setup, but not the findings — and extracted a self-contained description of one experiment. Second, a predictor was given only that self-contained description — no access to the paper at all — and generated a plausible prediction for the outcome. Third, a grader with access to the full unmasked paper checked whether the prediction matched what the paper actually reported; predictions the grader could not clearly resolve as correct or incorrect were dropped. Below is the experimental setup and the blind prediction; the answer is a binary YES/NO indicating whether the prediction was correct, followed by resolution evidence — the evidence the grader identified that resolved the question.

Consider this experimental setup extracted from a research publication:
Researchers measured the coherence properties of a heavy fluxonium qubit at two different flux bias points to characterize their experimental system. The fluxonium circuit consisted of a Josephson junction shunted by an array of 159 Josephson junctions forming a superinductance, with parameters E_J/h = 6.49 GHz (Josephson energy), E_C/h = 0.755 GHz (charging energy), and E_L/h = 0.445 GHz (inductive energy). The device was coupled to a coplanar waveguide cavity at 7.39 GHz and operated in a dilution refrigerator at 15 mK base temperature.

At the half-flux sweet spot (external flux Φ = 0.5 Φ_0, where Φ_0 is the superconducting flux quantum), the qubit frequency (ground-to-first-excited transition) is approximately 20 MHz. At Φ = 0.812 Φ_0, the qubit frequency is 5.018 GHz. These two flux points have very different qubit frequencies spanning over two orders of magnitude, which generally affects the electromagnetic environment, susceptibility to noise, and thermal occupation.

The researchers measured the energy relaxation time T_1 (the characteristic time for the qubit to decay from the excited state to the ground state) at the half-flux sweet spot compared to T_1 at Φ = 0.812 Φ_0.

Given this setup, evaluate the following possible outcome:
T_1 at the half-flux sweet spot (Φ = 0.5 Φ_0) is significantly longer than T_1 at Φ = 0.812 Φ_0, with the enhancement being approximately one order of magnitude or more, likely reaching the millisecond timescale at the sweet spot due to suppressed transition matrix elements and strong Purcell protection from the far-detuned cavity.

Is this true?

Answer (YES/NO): NO